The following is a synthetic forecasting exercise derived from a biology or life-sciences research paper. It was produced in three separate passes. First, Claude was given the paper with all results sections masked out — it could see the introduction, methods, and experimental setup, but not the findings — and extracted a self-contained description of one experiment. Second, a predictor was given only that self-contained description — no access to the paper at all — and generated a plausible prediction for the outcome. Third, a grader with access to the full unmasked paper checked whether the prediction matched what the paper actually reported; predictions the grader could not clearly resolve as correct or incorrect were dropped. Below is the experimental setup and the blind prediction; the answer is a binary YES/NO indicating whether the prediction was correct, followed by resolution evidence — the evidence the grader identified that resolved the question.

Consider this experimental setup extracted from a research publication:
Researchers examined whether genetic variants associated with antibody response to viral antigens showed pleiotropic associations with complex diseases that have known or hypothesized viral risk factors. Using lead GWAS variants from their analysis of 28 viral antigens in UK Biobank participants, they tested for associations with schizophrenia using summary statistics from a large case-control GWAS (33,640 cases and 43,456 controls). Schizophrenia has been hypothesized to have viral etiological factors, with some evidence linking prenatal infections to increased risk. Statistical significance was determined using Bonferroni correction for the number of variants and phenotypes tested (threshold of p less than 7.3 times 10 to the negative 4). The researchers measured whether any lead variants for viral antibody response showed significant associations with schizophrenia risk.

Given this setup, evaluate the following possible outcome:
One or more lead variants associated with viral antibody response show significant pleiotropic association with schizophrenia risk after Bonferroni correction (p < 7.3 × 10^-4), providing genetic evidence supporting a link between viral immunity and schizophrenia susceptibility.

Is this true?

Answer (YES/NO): YES